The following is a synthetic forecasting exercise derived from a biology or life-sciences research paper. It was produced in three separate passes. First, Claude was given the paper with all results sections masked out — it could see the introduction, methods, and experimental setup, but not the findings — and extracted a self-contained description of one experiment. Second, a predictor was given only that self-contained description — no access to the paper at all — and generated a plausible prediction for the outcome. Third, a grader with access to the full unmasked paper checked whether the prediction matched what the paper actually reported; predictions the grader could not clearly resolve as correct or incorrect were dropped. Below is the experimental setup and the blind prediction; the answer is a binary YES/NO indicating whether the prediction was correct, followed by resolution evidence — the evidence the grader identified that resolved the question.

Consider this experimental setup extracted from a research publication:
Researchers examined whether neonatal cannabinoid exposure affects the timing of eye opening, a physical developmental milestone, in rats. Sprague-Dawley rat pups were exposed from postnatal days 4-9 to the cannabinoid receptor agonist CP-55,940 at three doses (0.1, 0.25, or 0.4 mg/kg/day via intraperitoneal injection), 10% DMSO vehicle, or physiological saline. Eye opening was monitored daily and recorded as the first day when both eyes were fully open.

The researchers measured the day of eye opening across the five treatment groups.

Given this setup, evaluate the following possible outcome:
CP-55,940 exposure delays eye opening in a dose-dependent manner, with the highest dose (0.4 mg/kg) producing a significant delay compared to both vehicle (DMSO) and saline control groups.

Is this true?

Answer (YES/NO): NO